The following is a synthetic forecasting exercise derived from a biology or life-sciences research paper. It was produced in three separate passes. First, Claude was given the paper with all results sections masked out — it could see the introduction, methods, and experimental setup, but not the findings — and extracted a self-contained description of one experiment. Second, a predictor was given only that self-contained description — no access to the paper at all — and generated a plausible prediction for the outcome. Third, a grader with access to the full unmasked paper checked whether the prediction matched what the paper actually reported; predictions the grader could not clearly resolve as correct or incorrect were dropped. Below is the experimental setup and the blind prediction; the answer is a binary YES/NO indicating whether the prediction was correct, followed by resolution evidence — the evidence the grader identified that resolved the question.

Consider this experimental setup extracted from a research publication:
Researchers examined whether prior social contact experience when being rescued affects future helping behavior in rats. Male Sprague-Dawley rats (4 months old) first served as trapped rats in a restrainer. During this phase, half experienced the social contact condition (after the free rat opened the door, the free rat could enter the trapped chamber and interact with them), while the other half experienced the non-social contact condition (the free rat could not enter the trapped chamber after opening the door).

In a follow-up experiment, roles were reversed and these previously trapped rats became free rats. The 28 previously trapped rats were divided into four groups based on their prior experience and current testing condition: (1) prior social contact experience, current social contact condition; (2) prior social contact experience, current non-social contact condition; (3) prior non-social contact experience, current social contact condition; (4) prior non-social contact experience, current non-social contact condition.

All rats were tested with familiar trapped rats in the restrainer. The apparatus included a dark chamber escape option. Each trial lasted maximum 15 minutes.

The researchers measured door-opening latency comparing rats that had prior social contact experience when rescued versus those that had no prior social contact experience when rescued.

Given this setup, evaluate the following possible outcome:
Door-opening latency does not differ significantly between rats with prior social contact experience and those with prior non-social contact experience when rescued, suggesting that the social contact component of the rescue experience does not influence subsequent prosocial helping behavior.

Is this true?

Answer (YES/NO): NO